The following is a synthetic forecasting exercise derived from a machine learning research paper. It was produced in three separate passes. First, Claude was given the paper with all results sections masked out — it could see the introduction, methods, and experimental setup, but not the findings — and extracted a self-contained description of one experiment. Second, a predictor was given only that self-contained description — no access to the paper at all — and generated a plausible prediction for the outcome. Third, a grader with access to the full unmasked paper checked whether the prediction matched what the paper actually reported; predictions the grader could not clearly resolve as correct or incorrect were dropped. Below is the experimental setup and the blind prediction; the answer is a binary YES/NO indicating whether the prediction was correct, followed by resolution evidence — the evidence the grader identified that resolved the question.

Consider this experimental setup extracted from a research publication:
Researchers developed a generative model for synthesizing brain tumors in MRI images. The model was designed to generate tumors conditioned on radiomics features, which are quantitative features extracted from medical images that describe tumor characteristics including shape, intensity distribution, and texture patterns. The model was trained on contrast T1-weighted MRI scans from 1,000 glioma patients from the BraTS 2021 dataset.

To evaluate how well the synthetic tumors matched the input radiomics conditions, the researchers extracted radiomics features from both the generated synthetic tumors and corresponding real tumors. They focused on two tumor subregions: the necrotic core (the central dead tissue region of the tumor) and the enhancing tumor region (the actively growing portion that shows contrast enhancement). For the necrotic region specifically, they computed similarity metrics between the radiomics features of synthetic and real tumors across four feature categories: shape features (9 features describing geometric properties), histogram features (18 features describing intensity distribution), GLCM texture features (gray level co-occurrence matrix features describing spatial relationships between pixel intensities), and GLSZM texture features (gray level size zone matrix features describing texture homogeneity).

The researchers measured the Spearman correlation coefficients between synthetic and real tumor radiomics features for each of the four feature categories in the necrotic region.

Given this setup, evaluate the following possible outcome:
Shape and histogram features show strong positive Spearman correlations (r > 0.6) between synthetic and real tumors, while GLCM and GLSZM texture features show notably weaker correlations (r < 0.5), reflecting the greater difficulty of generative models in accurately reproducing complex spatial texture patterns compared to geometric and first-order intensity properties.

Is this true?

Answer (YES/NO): NO